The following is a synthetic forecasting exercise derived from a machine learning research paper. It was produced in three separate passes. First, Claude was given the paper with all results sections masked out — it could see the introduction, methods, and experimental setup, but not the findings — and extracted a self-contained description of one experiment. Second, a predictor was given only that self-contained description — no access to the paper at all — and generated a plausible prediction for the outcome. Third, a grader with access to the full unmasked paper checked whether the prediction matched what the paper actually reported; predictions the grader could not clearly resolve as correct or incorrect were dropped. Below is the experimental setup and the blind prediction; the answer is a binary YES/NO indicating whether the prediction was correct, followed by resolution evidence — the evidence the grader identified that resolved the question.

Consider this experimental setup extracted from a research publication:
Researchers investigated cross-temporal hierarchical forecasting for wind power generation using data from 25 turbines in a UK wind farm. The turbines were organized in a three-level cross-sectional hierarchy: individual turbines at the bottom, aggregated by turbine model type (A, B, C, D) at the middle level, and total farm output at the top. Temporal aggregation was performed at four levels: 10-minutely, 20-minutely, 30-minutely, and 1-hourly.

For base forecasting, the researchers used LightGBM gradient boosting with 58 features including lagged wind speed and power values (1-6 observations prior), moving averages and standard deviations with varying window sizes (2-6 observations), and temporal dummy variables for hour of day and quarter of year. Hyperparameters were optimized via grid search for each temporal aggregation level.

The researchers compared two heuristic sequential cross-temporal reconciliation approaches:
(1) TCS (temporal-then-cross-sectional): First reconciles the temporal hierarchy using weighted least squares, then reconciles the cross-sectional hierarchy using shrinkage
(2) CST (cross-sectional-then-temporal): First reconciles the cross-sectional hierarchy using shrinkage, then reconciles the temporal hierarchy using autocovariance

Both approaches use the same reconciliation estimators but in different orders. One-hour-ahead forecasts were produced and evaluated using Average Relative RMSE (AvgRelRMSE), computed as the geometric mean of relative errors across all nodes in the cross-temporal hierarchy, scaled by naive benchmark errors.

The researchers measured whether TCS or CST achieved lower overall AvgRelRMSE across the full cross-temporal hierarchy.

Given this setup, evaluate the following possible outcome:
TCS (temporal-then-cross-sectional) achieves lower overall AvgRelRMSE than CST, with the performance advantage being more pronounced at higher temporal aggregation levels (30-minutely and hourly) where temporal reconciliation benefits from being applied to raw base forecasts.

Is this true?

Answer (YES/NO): YES